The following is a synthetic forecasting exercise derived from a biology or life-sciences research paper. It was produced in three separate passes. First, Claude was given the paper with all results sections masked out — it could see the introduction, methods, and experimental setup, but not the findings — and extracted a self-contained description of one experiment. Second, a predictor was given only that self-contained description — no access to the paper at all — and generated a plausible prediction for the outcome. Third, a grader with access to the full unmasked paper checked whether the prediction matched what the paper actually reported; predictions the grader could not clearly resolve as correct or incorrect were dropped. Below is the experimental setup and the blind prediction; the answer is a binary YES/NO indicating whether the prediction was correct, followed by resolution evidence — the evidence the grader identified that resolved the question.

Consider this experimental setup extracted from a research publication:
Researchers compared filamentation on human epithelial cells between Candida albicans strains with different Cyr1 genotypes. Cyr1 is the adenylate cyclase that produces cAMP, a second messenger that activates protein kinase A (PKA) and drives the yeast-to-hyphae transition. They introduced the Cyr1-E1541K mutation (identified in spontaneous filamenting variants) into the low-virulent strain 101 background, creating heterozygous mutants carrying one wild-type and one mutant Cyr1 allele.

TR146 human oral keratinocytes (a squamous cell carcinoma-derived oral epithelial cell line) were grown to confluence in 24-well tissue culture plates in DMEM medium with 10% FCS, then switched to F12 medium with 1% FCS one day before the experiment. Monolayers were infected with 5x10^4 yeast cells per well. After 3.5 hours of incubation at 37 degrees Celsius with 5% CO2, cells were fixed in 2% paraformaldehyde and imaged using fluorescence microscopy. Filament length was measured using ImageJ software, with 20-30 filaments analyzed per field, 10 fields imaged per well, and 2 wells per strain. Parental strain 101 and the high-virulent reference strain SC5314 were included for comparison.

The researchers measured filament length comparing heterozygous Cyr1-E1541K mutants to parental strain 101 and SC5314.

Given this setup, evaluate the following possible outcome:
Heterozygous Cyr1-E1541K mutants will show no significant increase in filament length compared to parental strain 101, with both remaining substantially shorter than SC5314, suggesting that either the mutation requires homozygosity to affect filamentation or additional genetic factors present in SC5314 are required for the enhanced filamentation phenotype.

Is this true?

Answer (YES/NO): NO